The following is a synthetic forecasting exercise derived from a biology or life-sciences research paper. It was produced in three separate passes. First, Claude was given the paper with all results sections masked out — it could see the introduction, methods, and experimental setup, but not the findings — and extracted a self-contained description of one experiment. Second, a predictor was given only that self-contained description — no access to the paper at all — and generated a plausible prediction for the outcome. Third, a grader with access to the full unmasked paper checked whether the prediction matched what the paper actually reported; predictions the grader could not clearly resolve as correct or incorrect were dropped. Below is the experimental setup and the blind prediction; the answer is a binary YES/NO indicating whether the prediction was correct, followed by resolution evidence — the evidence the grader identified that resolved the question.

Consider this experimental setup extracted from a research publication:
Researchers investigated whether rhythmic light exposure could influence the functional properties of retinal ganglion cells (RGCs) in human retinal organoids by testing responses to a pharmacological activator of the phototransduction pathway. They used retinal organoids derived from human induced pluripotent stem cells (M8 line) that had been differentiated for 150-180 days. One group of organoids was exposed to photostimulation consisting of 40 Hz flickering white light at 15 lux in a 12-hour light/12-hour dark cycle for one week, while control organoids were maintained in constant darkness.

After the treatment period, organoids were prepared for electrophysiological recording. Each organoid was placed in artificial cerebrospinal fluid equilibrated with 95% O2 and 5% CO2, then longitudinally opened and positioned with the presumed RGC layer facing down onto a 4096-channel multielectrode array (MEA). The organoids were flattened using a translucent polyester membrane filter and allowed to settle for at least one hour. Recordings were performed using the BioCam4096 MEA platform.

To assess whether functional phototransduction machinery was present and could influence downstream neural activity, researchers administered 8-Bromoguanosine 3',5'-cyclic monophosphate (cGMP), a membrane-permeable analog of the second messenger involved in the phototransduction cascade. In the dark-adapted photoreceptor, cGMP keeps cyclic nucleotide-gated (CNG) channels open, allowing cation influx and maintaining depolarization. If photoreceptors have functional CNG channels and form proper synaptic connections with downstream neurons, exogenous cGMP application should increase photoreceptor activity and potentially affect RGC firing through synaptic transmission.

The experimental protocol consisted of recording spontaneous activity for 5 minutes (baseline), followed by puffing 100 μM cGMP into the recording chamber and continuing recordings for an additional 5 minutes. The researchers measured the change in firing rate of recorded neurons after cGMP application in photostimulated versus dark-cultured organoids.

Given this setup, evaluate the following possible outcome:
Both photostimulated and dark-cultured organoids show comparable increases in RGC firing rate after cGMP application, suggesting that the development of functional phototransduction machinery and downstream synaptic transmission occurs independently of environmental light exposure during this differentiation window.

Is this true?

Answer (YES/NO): NO